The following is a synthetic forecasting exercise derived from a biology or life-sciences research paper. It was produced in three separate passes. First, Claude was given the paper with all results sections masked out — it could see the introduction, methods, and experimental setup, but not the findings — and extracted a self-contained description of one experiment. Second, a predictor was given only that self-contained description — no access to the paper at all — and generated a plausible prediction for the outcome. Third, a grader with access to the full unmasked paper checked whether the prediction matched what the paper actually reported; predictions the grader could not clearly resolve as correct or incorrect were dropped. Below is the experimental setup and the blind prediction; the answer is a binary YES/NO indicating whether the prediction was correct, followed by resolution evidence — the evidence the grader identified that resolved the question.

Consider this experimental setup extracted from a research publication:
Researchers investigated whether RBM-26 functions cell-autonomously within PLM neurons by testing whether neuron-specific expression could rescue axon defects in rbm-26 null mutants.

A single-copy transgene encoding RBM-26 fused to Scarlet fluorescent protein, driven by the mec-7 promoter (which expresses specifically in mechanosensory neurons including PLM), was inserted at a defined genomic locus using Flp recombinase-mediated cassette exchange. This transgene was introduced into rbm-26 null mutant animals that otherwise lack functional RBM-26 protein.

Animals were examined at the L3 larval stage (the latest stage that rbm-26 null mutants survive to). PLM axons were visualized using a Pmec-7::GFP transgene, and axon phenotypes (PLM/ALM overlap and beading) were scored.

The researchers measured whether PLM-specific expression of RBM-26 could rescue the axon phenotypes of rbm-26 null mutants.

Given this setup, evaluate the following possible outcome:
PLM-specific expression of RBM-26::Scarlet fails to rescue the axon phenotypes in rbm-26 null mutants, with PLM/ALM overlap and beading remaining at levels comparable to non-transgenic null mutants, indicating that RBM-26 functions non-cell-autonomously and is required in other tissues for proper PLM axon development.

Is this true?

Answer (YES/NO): NO